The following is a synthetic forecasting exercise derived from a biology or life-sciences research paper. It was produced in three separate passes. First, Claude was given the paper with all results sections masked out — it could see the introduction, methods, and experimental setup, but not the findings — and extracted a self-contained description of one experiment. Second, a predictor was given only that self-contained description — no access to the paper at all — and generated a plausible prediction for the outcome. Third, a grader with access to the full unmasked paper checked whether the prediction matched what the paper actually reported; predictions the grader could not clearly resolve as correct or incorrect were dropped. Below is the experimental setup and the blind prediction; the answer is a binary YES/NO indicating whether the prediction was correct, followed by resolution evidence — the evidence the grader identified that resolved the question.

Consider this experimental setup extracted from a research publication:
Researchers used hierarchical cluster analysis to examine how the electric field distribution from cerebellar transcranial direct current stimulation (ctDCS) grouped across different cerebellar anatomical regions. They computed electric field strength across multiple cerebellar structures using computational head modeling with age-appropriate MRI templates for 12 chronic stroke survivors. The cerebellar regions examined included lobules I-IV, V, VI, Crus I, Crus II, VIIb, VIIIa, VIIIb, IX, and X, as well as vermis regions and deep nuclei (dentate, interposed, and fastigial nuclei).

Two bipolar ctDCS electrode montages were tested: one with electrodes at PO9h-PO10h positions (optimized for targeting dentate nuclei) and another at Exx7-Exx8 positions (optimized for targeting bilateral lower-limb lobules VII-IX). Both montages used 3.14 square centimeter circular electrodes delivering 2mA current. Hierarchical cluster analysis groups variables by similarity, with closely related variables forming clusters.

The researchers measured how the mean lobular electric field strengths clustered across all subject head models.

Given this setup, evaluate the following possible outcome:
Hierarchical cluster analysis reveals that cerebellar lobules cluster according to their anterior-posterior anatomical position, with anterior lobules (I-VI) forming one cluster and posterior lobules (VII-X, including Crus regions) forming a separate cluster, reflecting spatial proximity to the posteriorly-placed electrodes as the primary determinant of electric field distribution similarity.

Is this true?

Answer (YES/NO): NO